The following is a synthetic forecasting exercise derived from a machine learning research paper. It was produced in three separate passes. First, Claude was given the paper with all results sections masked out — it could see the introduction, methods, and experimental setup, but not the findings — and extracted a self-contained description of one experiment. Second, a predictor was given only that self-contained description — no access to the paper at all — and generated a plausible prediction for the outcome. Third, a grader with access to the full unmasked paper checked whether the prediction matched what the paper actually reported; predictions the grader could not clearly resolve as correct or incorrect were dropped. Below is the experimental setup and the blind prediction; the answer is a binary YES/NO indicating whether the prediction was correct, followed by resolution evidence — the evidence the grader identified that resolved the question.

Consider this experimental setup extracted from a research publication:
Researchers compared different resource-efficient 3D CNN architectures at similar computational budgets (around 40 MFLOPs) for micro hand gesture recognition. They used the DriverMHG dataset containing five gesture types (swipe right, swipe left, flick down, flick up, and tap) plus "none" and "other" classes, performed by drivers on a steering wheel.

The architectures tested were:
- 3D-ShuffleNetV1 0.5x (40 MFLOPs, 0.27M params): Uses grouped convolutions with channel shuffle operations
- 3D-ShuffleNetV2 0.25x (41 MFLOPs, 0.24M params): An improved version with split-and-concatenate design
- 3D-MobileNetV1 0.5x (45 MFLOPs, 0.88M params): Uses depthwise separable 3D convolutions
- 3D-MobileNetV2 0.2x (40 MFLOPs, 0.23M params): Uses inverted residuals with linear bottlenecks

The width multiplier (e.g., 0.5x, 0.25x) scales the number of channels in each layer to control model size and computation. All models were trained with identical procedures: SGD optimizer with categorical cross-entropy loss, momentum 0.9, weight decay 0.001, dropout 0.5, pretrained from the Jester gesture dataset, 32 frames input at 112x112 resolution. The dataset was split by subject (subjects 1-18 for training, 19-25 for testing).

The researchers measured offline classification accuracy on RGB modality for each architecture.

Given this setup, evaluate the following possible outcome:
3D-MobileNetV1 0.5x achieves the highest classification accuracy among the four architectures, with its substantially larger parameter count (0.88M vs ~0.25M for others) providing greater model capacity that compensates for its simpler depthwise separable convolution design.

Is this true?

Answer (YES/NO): NO